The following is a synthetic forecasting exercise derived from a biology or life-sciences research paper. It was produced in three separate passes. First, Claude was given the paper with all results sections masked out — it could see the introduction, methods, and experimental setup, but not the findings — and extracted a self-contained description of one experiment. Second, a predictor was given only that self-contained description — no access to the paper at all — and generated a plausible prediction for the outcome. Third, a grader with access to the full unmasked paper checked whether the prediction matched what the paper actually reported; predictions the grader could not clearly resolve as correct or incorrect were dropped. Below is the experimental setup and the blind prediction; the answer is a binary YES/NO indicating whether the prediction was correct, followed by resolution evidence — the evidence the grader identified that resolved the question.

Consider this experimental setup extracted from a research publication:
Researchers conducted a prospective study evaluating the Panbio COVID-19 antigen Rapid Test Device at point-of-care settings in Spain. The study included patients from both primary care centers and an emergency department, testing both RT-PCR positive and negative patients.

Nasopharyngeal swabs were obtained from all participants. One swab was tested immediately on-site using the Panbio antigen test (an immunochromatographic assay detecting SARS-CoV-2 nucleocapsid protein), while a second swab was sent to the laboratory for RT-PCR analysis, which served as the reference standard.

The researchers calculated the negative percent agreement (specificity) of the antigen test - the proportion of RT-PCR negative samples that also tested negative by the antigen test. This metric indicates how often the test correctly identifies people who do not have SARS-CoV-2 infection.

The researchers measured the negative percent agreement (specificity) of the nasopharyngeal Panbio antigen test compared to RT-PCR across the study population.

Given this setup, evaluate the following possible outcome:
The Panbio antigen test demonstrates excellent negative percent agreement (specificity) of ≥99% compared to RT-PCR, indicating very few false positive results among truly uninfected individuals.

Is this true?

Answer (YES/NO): YES